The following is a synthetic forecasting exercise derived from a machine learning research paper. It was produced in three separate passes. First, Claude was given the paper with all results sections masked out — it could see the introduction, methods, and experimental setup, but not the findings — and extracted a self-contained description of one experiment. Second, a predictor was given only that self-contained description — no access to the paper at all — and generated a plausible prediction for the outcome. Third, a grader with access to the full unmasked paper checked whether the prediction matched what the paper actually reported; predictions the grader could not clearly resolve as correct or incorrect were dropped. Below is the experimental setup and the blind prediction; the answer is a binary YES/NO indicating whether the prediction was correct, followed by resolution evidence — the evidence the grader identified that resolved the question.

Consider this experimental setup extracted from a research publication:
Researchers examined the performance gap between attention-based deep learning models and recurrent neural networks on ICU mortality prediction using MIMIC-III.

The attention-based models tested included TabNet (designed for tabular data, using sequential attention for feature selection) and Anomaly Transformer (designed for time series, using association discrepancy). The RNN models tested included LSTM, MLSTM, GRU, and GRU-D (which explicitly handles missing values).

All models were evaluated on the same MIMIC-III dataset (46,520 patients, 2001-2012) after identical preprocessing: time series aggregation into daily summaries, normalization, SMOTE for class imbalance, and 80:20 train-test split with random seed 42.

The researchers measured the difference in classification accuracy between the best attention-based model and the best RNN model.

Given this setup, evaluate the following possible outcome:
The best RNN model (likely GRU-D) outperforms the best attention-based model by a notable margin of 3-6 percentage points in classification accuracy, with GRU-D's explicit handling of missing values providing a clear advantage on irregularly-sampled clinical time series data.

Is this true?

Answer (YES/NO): NO